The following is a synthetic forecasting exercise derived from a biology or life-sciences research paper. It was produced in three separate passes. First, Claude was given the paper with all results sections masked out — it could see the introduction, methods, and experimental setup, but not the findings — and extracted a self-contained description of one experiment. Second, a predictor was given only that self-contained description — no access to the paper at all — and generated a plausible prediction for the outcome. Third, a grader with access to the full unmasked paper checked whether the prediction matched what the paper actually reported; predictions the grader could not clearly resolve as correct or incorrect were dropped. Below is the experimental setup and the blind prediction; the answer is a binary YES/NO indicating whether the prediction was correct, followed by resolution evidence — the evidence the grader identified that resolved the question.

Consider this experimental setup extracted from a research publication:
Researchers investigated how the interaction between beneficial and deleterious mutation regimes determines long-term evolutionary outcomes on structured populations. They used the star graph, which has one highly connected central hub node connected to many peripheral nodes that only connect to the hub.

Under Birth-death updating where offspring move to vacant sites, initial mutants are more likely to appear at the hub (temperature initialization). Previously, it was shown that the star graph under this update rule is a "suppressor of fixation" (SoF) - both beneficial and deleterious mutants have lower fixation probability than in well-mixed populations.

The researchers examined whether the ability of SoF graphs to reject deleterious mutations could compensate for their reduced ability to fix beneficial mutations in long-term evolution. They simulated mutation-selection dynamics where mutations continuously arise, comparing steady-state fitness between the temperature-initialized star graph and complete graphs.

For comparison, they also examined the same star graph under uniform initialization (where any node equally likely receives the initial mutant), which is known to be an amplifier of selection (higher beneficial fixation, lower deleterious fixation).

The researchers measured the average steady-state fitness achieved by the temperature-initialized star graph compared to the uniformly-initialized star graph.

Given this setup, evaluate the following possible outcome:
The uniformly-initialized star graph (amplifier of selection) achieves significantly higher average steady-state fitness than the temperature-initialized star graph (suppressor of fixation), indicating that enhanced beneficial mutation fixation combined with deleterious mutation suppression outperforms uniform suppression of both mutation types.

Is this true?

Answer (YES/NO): NO